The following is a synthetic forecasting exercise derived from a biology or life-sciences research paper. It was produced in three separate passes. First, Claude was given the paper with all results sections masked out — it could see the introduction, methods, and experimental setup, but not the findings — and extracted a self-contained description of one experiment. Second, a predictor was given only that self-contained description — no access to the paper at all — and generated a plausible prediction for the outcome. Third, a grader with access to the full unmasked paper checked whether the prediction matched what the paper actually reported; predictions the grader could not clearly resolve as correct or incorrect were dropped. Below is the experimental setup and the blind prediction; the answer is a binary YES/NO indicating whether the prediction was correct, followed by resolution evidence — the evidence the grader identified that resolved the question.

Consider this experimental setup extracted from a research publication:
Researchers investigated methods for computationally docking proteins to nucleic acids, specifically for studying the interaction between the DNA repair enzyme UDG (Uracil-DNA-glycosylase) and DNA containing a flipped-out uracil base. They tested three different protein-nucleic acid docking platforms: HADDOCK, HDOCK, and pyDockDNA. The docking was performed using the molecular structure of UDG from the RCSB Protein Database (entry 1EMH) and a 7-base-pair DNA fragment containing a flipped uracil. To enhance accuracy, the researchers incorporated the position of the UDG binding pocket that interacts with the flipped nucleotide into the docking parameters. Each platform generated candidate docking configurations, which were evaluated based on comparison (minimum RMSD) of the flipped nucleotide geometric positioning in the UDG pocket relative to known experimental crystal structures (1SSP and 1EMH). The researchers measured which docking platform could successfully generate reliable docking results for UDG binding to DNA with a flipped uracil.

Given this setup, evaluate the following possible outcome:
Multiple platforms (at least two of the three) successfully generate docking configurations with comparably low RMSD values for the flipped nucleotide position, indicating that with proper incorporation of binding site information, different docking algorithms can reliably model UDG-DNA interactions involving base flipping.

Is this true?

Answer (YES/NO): NO